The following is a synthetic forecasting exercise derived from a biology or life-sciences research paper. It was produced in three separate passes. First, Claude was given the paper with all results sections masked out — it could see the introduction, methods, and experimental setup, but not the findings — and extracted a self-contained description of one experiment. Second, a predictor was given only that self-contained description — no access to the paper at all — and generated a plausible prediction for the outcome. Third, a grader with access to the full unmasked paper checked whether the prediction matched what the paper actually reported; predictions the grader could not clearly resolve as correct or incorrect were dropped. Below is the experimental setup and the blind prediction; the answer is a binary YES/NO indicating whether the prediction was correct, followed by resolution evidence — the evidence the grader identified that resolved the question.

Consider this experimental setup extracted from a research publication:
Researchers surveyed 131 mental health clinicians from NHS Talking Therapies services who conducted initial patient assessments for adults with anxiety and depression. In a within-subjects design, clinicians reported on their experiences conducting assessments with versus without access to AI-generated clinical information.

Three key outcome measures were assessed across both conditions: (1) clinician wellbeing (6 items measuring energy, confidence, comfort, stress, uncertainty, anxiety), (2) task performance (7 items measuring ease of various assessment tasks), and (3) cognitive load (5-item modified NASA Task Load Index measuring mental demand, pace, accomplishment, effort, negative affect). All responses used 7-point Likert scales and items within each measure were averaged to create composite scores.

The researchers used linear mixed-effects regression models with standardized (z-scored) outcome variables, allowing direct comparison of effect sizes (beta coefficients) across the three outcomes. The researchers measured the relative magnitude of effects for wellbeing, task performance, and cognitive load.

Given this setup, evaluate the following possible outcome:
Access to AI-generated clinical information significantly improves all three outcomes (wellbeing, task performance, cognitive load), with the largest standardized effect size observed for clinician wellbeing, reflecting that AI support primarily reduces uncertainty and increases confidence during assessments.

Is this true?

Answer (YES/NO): YES